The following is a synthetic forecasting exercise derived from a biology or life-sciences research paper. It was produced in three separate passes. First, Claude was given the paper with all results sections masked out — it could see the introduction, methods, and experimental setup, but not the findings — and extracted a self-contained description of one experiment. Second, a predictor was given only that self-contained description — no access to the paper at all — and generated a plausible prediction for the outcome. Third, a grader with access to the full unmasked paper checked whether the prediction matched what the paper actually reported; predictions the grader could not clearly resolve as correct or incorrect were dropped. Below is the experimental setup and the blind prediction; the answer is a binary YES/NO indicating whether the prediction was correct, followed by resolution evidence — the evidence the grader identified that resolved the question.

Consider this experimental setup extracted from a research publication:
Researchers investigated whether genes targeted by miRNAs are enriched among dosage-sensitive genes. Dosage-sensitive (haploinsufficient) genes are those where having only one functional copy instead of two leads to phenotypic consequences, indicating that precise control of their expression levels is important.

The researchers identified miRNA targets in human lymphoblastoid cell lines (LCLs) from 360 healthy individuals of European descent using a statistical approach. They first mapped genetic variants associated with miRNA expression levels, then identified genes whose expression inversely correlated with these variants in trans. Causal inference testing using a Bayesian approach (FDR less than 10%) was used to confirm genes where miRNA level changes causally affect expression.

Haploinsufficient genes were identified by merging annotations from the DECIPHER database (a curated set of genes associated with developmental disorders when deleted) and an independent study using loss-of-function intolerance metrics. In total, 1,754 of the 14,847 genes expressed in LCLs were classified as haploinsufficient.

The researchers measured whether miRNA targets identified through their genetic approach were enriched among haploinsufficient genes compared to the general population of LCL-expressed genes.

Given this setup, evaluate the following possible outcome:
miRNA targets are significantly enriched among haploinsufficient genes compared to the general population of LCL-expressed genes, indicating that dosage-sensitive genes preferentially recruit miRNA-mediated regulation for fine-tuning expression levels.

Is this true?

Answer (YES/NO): YES